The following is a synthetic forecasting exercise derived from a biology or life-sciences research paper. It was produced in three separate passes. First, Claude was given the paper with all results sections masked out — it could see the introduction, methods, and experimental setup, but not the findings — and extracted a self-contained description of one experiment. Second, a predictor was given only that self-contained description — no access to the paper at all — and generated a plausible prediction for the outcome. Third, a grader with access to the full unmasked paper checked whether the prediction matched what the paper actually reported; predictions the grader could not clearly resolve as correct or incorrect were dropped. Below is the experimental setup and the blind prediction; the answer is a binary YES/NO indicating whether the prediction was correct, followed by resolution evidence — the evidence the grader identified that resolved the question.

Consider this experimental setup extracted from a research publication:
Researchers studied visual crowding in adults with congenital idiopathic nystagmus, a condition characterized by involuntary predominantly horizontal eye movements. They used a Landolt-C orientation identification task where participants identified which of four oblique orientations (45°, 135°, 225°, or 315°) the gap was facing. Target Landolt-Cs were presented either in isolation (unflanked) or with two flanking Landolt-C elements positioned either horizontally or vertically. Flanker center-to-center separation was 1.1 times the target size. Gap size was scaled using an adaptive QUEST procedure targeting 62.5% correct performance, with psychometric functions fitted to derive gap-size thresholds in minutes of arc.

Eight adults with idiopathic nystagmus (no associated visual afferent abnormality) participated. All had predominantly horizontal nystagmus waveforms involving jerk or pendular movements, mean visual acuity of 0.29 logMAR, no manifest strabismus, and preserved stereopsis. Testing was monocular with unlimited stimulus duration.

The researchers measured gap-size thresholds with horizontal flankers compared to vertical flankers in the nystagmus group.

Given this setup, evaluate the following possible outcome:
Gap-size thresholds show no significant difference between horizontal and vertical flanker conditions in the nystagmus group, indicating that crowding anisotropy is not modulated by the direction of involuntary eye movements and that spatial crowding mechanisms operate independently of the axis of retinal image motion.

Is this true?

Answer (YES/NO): NO